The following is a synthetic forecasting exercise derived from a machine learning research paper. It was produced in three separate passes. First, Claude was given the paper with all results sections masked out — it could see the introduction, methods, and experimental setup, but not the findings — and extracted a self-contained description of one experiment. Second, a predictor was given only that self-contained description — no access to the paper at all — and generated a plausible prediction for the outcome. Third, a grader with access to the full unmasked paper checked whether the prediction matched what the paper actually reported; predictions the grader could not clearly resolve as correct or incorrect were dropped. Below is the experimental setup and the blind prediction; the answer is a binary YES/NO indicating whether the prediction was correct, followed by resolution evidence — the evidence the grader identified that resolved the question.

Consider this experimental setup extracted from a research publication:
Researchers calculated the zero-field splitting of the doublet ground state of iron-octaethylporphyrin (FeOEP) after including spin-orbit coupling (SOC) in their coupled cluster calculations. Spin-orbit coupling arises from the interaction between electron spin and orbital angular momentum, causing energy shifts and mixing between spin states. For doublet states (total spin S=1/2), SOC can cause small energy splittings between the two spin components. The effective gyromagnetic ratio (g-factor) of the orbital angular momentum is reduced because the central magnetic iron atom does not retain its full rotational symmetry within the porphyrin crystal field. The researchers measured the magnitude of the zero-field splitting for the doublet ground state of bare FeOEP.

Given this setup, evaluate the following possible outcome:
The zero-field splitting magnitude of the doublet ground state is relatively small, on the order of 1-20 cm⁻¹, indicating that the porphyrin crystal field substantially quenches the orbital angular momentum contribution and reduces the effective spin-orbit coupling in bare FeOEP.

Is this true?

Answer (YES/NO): YES